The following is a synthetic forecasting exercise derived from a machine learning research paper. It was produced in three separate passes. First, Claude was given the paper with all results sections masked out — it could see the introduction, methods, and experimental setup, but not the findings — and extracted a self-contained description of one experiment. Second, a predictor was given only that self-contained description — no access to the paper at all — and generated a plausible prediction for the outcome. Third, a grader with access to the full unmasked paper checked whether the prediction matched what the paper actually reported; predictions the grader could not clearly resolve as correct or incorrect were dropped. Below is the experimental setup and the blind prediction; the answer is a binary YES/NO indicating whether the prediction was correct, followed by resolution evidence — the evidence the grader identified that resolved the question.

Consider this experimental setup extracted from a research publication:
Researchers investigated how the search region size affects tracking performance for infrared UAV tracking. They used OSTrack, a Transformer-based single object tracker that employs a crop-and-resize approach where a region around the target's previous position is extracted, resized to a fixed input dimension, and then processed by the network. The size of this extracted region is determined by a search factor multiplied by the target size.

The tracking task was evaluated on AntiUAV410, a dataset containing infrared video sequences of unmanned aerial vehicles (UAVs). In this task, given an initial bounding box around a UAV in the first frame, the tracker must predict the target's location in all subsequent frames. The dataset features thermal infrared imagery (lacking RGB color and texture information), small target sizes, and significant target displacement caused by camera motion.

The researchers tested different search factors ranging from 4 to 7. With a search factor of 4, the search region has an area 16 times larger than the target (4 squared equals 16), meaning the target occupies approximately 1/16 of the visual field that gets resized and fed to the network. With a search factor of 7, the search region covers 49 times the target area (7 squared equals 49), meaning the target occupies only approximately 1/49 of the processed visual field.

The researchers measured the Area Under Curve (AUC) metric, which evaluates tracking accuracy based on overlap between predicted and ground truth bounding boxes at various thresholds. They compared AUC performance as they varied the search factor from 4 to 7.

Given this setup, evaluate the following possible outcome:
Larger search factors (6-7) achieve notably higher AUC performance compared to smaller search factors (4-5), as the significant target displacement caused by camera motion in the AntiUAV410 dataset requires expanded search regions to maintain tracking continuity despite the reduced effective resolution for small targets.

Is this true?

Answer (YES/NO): NO